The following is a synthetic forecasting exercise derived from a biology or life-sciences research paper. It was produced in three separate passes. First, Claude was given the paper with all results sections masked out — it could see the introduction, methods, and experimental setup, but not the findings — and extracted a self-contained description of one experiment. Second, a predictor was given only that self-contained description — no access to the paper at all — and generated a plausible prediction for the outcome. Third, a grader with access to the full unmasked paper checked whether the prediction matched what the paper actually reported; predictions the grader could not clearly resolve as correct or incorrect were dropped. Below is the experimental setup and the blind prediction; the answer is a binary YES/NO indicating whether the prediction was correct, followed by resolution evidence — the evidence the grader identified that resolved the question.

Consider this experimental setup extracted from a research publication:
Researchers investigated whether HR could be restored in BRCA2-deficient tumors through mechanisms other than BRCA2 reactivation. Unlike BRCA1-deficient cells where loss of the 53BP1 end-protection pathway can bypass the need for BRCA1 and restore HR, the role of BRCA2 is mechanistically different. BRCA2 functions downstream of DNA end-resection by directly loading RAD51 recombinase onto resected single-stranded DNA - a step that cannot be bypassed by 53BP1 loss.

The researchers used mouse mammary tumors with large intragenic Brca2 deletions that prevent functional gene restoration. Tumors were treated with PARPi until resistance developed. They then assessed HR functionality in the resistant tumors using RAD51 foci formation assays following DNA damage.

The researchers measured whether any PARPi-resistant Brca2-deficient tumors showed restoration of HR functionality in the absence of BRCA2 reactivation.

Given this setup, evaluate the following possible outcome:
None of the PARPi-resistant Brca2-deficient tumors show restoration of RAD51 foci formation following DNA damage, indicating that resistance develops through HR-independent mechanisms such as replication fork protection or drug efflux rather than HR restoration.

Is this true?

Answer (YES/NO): YES